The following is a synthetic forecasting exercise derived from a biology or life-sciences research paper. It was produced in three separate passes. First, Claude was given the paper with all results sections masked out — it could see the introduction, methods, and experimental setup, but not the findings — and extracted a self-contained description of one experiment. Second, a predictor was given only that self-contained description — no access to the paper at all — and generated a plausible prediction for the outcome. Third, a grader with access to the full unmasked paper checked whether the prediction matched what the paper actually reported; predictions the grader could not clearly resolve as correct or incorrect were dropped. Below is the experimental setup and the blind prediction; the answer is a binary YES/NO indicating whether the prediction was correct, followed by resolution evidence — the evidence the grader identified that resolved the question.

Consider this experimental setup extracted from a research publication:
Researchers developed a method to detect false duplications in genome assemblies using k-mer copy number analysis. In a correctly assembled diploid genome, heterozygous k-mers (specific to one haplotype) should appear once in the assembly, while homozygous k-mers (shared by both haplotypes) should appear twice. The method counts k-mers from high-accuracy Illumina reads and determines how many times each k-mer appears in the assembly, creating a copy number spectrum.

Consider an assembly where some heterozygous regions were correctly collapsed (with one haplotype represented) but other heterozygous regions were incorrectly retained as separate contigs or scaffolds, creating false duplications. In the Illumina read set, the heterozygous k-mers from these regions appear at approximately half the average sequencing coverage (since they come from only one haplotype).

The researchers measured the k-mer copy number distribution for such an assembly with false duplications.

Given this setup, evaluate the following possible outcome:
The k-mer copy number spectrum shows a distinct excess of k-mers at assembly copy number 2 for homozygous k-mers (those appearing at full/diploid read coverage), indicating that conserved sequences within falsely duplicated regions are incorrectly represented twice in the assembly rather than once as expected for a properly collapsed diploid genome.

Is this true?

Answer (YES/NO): NO